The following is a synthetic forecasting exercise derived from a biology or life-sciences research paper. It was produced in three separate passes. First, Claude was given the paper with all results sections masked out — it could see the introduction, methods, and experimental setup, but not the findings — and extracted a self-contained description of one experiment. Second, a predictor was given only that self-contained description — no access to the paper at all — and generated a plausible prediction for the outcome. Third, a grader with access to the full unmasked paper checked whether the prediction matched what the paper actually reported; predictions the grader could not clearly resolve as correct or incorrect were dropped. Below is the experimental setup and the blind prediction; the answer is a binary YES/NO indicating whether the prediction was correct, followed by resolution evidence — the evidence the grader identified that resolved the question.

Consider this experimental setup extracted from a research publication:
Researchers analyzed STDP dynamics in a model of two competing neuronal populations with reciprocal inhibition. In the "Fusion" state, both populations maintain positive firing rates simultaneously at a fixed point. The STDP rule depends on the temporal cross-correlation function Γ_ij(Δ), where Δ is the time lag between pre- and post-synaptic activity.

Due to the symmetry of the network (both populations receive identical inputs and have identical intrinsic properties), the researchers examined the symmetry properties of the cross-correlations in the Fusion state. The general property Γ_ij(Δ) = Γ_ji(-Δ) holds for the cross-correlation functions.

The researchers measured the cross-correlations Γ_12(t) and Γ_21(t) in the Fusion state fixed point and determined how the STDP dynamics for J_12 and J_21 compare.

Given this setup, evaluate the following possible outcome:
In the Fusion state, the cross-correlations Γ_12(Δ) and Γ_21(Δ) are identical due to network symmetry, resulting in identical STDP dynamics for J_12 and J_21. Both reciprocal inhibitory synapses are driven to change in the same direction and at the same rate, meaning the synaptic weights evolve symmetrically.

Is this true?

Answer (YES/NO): YES